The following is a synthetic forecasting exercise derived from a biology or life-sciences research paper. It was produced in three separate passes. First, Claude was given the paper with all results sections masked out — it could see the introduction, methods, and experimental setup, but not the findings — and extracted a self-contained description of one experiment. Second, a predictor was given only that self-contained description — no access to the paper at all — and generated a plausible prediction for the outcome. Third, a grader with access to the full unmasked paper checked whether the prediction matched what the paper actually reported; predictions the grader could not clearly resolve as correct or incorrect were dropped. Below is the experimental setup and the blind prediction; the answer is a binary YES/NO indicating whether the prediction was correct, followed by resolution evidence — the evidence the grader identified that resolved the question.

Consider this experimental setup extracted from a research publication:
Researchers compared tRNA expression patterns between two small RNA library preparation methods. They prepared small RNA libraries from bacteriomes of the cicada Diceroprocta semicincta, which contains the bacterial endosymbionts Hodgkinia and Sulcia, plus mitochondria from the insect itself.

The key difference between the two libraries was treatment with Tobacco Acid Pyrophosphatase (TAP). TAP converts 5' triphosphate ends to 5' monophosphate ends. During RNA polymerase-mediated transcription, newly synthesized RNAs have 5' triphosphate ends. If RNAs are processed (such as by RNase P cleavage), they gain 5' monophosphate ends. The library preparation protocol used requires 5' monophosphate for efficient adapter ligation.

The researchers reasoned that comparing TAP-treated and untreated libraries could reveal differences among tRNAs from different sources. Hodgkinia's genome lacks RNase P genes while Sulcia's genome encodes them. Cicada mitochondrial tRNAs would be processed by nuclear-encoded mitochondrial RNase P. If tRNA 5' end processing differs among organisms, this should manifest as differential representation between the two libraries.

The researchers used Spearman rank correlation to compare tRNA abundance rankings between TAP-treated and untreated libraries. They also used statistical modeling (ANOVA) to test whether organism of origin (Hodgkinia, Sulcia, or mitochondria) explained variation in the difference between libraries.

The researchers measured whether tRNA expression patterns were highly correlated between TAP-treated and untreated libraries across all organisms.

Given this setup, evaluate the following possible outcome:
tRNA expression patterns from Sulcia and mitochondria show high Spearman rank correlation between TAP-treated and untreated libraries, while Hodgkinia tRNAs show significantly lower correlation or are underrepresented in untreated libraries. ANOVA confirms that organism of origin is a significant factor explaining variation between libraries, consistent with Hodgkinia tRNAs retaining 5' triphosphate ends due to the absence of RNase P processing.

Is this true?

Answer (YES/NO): NO